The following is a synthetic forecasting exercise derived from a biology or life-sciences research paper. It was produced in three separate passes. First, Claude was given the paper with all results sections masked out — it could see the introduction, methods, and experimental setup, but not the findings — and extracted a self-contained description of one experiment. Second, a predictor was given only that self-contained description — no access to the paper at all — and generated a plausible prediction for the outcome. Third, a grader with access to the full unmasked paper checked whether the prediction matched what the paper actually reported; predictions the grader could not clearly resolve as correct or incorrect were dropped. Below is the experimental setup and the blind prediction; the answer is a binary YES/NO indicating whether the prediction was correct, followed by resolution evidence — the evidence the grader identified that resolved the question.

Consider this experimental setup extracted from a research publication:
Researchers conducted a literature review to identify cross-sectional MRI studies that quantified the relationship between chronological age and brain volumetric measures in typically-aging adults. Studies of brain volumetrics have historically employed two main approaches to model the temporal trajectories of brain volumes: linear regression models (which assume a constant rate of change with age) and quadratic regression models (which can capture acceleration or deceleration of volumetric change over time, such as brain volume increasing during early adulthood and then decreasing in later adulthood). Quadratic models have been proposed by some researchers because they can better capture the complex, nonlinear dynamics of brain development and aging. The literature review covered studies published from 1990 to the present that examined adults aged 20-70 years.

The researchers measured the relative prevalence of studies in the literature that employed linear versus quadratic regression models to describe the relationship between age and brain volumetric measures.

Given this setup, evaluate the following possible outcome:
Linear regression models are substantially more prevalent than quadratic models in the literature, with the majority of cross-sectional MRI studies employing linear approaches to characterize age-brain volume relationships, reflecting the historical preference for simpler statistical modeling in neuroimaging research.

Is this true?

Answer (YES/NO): YES